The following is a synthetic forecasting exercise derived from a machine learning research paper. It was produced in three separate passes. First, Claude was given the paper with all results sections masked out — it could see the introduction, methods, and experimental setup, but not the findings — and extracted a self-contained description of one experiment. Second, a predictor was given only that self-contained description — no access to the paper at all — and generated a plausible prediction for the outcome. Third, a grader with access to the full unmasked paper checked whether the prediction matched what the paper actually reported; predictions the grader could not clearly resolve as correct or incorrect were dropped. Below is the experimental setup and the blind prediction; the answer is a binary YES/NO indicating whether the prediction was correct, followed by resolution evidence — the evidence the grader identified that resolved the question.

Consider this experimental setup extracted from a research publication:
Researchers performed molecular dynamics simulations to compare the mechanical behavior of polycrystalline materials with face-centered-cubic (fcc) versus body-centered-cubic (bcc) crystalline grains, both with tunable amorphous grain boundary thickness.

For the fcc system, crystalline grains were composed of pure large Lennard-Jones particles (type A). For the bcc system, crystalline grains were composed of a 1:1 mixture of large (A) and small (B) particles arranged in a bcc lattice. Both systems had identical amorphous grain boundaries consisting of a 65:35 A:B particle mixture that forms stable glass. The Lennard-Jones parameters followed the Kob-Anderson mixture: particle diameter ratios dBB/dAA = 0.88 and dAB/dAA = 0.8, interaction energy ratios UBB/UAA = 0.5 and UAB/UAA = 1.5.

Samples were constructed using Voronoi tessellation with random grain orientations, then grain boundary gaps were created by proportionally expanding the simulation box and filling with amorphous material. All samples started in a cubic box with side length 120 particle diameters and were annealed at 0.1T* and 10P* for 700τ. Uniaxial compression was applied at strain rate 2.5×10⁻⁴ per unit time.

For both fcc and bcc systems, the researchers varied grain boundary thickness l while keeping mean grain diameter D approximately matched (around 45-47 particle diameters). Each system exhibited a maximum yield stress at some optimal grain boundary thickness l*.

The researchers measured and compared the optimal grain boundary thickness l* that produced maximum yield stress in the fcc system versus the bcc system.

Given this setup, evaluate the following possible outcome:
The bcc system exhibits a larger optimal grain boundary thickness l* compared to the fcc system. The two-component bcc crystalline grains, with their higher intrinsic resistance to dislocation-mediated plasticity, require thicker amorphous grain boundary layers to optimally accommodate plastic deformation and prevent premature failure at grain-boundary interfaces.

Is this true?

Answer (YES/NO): NO